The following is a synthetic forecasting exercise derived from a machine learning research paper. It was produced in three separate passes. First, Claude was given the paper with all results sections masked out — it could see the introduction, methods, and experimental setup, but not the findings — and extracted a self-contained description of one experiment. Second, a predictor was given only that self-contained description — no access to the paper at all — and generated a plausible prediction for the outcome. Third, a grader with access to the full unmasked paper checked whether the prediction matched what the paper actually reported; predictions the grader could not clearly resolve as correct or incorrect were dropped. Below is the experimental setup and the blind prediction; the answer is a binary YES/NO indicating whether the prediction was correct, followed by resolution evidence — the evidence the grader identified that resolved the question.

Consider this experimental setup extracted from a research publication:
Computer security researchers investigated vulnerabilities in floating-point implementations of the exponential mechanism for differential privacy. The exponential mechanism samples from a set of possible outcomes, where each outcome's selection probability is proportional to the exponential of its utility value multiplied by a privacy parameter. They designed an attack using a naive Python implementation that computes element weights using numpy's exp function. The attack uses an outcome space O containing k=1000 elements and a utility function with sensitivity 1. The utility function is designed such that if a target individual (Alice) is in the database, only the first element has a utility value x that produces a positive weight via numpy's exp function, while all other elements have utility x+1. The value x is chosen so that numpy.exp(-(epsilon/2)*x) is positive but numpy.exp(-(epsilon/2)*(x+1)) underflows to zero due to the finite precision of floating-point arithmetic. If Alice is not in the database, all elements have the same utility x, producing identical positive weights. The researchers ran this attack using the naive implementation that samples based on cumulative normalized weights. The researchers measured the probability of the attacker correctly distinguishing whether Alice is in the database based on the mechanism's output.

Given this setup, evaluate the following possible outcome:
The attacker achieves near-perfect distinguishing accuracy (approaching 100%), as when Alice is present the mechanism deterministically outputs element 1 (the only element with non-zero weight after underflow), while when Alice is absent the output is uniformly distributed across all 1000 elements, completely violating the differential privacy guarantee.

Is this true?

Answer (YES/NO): YES